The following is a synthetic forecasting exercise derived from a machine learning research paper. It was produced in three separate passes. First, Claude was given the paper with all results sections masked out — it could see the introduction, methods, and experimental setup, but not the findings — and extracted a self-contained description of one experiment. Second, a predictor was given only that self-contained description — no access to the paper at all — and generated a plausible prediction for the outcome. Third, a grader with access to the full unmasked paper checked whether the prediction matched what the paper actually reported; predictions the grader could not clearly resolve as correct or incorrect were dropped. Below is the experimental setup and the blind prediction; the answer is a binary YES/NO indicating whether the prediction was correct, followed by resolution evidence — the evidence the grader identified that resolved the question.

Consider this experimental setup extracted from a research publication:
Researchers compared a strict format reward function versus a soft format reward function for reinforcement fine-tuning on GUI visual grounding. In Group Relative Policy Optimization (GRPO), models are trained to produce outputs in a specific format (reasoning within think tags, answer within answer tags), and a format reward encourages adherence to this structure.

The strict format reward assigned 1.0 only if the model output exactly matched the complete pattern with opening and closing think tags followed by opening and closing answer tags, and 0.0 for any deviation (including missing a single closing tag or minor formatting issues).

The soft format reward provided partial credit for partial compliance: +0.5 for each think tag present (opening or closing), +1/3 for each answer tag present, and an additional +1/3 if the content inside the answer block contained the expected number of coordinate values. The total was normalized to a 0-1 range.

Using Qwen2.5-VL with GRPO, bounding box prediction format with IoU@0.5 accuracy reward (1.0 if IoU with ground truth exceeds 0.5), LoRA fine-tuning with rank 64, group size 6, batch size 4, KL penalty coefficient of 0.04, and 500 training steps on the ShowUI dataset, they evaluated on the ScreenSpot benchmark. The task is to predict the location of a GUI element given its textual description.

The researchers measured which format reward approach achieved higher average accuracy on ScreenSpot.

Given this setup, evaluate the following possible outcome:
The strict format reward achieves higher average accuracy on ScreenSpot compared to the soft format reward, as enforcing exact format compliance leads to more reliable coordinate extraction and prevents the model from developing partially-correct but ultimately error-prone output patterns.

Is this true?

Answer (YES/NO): NO